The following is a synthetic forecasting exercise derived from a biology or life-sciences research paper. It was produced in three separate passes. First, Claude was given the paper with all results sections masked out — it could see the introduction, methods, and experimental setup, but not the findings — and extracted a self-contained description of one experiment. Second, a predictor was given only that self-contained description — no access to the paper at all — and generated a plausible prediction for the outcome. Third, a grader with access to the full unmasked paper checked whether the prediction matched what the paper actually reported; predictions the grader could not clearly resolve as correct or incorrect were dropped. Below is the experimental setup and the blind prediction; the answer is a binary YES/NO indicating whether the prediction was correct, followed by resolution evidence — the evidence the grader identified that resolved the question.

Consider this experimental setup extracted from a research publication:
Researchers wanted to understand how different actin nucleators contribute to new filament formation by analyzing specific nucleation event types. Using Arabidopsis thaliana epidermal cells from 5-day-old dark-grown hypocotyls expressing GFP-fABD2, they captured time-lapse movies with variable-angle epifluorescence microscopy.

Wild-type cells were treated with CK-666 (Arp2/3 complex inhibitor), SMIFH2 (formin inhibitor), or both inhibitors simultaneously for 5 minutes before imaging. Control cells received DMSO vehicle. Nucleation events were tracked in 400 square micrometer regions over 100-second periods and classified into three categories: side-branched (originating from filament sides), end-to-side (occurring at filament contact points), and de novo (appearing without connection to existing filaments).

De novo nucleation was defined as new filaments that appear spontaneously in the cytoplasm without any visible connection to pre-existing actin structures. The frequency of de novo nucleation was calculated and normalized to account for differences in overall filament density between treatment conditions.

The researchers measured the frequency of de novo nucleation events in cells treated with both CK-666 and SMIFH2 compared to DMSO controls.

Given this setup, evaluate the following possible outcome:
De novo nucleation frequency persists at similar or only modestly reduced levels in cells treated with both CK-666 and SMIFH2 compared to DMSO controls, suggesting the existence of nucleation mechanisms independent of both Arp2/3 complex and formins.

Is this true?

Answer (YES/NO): NO